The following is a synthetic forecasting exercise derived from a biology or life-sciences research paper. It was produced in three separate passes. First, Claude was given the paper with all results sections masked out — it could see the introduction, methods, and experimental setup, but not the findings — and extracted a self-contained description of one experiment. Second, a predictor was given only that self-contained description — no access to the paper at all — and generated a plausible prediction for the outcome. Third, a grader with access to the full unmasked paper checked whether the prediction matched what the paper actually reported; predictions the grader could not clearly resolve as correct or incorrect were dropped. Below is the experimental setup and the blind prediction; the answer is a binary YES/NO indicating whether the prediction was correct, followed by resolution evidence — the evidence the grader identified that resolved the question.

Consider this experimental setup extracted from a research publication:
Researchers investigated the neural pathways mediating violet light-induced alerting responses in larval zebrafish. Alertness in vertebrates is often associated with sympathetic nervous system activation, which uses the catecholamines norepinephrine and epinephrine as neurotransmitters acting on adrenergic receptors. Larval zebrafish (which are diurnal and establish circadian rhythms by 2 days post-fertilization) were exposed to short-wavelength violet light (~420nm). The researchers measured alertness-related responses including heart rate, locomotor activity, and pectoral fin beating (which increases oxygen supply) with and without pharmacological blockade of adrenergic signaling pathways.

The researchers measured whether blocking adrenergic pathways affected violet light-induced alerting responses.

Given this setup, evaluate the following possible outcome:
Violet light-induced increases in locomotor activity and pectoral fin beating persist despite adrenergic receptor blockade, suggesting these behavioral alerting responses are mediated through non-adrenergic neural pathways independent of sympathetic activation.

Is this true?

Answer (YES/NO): NO